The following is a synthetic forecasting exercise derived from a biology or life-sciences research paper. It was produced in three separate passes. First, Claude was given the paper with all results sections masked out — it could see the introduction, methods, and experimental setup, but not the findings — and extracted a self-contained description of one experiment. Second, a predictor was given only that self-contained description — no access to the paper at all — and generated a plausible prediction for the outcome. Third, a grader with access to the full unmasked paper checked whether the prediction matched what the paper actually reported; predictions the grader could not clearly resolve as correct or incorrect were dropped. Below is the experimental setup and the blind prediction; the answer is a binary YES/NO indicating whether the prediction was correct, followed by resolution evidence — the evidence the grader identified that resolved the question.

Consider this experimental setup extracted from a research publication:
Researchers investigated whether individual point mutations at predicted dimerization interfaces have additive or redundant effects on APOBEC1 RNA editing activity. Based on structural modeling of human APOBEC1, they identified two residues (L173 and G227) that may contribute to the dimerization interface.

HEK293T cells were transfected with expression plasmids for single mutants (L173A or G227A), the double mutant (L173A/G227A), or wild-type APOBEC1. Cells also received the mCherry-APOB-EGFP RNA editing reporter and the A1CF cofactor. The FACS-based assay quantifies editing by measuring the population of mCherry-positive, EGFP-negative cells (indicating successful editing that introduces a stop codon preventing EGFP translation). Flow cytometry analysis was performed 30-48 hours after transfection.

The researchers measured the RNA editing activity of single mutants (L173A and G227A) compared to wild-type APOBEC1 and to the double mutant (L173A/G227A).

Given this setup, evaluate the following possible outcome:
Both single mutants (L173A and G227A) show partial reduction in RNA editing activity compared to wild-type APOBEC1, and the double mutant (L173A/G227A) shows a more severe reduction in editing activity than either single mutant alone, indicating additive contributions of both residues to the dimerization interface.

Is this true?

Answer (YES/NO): NO